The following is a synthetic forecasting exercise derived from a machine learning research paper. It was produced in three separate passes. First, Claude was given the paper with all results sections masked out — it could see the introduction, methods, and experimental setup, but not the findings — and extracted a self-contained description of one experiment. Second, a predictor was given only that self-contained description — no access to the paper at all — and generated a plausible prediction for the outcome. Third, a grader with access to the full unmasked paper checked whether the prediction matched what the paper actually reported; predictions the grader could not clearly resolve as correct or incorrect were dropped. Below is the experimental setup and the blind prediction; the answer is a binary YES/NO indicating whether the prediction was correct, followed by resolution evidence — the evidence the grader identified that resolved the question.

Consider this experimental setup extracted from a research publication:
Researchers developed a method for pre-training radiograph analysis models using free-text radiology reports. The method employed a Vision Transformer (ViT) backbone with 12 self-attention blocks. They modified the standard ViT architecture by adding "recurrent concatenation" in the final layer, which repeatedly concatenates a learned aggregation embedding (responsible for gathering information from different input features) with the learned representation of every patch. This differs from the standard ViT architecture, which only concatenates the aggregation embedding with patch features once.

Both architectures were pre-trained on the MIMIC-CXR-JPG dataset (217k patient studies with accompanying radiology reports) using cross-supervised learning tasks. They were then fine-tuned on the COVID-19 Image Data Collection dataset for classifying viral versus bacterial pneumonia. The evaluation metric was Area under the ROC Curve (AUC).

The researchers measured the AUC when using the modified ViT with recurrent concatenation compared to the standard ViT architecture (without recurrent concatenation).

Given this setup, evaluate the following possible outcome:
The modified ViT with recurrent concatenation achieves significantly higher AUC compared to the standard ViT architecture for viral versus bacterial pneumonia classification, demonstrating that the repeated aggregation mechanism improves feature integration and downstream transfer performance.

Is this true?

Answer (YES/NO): YES